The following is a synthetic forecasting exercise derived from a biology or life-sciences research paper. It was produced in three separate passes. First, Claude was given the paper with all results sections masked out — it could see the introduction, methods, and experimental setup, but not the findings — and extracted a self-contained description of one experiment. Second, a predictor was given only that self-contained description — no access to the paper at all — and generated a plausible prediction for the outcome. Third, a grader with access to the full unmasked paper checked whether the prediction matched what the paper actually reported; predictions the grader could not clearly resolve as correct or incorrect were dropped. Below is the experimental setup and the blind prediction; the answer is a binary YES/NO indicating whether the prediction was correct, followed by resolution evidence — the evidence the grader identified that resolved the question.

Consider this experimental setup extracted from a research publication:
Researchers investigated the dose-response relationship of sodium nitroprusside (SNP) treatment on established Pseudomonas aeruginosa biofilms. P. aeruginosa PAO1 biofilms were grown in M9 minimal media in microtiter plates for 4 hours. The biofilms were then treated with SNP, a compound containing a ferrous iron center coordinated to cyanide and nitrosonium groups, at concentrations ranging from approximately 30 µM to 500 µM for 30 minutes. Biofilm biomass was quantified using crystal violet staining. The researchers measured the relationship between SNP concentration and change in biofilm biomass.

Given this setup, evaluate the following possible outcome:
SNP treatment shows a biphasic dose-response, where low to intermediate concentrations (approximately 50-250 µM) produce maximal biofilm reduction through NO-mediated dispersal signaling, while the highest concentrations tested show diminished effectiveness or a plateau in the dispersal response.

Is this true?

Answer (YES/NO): NO